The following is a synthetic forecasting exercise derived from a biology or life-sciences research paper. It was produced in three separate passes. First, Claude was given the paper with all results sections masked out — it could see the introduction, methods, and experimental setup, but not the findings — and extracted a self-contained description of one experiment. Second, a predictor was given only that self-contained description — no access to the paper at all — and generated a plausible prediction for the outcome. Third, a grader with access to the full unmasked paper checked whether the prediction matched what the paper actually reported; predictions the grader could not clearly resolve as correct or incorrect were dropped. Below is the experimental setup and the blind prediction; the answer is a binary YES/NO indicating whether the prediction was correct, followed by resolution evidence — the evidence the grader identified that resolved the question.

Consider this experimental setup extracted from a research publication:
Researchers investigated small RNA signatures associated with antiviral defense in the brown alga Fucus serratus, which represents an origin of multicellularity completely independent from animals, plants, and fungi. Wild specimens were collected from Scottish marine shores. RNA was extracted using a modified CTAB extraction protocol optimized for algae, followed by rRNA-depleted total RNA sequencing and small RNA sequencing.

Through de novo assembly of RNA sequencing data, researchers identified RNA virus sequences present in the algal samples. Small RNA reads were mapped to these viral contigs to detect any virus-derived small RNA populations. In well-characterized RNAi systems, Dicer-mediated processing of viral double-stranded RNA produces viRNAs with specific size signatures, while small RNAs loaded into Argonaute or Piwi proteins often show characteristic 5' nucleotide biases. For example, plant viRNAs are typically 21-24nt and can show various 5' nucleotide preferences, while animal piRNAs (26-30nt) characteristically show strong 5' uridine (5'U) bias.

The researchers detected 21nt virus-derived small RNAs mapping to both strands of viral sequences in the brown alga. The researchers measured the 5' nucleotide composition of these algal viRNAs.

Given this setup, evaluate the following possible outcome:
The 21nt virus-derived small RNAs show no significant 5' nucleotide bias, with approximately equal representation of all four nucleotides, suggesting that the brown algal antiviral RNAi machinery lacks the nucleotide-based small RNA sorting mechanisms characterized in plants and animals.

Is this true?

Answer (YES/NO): NO